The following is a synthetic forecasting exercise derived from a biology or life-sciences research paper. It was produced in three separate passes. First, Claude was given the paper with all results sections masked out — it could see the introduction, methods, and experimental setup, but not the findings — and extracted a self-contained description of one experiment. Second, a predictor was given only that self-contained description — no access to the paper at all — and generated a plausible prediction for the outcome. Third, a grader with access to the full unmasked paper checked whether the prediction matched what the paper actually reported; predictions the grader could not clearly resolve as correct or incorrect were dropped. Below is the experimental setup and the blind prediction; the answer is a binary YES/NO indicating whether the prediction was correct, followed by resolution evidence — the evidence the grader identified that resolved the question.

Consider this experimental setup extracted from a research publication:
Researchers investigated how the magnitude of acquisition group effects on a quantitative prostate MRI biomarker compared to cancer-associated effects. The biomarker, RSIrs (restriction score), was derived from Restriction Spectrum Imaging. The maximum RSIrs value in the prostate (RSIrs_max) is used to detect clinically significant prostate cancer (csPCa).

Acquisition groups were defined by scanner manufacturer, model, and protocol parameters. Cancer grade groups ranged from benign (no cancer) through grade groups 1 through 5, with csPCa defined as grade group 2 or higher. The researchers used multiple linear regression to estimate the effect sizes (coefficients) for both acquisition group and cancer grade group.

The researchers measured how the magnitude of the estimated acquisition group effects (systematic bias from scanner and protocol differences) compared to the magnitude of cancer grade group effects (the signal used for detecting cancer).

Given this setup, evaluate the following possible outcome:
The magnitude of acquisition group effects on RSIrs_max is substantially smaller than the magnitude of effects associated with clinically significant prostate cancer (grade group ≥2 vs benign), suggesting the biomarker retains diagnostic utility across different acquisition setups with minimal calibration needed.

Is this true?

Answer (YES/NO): YES